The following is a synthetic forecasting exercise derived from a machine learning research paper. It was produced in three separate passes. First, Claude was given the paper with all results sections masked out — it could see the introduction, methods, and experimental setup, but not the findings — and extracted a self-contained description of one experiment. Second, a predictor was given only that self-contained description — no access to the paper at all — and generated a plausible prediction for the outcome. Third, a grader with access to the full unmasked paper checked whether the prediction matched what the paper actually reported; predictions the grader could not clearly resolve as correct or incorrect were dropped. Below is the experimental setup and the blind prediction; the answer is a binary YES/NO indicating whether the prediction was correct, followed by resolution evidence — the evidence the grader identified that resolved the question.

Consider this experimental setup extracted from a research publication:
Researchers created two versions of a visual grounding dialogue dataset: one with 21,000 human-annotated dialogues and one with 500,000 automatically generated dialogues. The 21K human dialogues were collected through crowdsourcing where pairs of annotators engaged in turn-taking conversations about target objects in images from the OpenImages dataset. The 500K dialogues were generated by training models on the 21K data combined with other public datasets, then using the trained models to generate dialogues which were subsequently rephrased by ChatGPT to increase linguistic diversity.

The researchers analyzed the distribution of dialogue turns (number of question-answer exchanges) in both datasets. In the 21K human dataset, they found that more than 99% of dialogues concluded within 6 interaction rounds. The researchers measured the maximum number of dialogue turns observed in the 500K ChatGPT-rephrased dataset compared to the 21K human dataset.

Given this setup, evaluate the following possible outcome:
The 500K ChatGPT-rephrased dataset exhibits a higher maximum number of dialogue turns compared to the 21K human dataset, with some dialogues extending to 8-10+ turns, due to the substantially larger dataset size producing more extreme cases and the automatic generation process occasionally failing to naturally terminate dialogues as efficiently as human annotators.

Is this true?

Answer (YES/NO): NO